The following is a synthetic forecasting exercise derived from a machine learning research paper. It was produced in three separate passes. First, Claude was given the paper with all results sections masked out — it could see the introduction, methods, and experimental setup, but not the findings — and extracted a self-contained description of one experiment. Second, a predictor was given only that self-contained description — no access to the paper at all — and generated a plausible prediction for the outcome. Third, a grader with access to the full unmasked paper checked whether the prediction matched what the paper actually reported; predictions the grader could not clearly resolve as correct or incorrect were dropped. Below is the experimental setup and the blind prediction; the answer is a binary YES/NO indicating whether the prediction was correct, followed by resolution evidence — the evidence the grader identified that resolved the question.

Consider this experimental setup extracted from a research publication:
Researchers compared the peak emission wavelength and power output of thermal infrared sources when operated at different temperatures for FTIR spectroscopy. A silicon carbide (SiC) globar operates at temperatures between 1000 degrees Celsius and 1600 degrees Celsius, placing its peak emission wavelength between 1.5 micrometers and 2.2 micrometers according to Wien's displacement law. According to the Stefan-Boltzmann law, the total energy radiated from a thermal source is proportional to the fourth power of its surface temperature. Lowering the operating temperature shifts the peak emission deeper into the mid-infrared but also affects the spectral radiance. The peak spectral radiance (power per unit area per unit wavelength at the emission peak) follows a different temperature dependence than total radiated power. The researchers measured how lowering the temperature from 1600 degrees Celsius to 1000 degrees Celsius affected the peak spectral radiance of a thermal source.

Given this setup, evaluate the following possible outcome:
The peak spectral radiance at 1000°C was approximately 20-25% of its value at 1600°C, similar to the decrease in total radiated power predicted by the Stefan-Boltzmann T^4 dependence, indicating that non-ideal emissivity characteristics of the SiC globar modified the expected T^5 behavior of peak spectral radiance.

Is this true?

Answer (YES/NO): YES